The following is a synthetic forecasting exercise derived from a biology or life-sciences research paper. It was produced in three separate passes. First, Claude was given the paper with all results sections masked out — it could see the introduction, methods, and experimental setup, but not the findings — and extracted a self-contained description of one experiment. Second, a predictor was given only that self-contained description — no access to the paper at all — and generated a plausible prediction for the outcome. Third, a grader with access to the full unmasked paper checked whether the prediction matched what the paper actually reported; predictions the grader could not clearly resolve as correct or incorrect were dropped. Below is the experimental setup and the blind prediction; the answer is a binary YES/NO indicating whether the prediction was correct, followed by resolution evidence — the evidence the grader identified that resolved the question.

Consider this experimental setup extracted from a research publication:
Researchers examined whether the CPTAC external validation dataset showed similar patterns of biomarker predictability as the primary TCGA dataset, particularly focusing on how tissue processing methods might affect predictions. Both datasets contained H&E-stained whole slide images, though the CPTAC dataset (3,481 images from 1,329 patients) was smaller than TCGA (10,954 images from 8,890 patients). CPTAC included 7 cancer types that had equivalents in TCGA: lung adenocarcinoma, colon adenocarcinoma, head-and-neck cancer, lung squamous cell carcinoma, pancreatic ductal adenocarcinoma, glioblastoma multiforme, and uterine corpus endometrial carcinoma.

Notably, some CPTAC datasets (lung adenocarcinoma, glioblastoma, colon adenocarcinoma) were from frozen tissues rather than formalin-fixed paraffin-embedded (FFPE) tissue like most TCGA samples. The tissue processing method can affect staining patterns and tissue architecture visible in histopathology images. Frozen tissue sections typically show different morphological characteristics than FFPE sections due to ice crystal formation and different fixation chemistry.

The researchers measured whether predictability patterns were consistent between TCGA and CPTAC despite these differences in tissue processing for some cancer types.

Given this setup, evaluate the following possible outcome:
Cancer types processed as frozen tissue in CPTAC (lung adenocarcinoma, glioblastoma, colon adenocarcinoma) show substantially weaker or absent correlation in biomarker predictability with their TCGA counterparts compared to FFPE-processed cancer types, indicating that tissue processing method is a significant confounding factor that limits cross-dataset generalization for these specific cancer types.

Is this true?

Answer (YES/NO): NO